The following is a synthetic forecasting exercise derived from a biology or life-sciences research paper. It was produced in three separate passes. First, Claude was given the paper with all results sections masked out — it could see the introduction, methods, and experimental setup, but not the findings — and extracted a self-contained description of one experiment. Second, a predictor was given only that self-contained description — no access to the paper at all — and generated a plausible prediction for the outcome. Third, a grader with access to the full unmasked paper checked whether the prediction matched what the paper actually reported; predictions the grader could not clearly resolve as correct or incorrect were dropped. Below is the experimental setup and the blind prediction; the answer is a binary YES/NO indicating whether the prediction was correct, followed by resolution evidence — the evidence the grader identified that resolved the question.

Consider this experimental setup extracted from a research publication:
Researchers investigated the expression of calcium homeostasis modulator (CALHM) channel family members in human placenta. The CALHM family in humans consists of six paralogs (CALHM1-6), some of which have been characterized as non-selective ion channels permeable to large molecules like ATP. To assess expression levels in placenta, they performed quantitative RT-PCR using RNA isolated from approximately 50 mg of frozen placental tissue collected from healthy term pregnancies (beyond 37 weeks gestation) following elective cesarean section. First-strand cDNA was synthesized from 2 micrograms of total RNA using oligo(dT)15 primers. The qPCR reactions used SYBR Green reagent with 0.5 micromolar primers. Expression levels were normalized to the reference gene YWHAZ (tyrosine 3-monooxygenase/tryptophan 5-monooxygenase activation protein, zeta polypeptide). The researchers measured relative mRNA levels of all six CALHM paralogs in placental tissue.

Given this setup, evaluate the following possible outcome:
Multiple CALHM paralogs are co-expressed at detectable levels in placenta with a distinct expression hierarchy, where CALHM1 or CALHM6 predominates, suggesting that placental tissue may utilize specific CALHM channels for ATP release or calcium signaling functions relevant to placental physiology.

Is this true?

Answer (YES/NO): NO